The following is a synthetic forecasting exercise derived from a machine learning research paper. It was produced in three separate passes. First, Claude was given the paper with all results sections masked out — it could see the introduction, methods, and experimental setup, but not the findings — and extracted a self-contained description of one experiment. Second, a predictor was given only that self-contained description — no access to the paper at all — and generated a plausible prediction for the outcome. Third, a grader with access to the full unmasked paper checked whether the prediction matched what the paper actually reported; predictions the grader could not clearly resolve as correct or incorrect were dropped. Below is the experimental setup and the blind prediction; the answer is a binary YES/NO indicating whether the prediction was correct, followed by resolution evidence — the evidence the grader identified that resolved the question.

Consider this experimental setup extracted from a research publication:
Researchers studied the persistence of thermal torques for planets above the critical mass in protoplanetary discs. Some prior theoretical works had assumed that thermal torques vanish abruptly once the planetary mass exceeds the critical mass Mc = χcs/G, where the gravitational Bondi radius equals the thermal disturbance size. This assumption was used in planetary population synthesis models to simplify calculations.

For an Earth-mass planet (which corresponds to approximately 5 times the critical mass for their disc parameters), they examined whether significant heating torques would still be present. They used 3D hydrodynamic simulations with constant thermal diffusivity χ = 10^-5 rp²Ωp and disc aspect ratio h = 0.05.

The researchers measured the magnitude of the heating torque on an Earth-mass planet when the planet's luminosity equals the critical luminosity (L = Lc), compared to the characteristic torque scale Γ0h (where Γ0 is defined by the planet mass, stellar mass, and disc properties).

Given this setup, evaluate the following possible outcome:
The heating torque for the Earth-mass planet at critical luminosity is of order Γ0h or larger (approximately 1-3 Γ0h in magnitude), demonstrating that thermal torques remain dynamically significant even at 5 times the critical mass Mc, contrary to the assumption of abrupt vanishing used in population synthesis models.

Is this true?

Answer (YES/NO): YES